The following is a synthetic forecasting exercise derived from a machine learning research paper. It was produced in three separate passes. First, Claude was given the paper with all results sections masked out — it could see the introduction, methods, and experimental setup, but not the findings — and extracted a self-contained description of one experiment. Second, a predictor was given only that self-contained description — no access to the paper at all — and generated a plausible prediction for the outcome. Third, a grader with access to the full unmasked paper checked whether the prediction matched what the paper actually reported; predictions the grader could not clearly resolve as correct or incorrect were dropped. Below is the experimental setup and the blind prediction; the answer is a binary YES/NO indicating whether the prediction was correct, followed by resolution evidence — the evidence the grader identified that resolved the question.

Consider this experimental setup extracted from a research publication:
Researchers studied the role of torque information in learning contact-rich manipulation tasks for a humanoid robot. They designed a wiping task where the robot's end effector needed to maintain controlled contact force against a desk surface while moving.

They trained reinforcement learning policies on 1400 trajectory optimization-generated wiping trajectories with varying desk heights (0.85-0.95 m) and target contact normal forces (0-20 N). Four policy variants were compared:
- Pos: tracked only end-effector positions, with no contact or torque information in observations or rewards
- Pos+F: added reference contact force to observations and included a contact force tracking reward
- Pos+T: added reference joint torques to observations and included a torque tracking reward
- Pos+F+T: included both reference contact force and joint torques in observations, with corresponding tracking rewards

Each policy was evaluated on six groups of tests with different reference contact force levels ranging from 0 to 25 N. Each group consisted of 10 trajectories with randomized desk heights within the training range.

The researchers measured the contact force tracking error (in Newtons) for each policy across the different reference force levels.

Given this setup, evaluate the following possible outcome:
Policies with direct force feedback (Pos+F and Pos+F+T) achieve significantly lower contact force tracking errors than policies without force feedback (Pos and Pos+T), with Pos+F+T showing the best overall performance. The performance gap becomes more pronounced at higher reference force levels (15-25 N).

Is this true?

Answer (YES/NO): NO